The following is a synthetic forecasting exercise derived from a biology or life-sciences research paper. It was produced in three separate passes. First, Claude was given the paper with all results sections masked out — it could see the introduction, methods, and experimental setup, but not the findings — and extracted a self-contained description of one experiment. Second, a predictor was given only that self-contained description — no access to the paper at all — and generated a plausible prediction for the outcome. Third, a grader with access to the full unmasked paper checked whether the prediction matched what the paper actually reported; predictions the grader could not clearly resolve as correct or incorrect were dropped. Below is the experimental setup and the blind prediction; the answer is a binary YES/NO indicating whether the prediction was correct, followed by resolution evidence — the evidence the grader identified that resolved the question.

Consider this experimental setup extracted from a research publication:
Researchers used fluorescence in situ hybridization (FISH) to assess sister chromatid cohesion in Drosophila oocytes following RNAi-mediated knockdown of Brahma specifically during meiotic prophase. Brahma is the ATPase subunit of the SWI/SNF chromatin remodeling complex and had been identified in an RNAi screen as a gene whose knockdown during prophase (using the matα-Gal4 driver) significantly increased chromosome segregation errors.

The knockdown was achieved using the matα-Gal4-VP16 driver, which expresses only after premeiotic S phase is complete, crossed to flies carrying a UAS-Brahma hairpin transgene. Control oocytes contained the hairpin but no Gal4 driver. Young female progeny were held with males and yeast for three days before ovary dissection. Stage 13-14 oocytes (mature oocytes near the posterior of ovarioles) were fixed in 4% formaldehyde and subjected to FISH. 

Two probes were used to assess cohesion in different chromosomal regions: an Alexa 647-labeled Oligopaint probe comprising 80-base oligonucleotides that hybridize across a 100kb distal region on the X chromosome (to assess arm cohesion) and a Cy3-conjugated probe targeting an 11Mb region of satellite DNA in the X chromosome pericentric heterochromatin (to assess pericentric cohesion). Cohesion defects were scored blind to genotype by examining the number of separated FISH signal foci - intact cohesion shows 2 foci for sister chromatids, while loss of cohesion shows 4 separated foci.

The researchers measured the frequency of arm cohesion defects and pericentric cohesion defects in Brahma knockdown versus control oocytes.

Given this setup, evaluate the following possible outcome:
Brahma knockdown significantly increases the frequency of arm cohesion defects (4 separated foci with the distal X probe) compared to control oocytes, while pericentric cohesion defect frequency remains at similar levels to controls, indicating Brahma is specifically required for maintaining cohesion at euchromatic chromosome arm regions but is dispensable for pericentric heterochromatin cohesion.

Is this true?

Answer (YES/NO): YES